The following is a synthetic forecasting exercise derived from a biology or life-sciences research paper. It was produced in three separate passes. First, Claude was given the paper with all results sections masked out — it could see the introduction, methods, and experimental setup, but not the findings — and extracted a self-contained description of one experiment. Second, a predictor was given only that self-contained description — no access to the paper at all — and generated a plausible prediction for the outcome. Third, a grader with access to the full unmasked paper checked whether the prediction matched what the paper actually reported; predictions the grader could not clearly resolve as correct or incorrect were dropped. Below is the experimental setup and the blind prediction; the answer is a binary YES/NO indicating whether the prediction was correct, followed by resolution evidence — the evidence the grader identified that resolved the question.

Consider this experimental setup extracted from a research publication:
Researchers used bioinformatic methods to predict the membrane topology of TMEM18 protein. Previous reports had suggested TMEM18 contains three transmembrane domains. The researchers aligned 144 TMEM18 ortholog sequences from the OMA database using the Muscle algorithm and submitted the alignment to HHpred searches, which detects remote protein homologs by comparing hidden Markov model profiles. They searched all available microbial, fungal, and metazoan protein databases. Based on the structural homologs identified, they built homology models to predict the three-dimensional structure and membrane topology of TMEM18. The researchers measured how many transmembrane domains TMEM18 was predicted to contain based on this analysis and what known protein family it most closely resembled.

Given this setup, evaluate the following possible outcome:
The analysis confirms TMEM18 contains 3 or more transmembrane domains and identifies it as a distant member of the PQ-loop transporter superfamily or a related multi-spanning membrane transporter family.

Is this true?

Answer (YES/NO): NO